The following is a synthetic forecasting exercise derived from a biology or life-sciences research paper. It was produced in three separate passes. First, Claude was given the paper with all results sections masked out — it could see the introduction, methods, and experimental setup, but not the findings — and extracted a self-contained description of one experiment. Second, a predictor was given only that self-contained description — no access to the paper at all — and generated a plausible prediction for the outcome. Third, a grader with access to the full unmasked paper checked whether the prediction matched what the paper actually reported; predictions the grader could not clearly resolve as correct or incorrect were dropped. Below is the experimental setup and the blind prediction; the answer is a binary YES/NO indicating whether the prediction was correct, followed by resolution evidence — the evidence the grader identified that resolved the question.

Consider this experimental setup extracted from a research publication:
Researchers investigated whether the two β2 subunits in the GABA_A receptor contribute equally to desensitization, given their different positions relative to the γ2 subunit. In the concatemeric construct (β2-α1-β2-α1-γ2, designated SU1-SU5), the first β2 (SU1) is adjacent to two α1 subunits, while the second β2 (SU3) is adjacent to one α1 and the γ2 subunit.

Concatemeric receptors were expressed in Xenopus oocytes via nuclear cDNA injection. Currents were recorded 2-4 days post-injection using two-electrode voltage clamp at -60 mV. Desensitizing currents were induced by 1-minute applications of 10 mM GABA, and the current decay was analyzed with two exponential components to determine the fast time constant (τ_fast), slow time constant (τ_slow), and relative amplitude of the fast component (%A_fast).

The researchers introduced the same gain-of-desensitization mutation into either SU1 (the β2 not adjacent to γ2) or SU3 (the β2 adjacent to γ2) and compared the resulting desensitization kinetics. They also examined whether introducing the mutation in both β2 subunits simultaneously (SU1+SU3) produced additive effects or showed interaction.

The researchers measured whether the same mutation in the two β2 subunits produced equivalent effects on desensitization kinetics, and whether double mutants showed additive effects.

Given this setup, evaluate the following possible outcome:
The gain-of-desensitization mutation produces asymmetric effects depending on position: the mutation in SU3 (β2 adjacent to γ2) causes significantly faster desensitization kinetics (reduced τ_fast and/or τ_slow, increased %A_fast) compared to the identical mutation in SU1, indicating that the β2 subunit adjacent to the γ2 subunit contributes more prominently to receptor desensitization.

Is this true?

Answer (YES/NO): YES